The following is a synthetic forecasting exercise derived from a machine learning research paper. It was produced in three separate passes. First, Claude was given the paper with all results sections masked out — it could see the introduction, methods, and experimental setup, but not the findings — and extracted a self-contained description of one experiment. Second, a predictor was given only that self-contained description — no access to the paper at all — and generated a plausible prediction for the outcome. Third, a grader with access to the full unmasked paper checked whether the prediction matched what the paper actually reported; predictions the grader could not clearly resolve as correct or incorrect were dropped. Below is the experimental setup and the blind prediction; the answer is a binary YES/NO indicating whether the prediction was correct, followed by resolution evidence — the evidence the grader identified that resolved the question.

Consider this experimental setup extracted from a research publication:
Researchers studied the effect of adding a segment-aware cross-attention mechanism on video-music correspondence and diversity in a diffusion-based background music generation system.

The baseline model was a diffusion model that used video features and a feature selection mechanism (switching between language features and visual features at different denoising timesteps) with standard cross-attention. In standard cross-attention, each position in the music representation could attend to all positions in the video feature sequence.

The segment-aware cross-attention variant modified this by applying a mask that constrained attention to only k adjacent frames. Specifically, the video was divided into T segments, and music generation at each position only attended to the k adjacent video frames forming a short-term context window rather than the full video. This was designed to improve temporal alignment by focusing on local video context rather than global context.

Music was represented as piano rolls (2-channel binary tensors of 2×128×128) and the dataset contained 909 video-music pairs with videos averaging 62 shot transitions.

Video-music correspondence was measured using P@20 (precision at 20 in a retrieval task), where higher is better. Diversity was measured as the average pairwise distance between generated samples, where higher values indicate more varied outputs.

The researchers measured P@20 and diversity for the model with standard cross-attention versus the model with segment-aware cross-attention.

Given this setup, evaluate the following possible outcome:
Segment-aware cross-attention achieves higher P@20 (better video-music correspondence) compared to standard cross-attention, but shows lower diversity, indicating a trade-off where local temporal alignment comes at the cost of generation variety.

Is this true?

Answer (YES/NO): YES